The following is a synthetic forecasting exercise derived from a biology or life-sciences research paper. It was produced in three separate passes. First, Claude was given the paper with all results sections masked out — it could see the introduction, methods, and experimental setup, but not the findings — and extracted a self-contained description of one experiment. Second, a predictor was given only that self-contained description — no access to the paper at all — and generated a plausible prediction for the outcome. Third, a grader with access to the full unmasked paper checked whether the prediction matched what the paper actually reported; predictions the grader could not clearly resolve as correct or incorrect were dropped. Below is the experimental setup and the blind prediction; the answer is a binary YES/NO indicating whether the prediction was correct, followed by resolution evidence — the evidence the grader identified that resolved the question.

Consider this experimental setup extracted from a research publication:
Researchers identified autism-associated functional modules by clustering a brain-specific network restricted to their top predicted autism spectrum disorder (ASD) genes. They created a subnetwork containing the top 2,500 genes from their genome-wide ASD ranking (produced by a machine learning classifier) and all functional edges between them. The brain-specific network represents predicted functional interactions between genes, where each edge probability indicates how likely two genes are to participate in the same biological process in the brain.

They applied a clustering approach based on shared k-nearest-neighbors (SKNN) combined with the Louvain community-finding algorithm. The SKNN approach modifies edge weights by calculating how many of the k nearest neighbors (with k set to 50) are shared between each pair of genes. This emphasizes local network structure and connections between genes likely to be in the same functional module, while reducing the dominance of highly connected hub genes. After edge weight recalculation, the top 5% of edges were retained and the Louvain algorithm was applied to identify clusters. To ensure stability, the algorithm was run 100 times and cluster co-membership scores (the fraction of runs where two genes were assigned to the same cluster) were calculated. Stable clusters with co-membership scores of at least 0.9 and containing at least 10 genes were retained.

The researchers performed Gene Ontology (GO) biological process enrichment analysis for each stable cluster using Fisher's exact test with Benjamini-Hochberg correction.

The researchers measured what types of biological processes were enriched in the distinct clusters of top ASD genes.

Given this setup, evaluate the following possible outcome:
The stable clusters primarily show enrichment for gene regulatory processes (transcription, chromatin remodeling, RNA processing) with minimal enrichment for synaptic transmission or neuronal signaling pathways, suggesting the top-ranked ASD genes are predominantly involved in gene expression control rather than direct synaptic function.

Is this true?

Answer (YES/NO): NO